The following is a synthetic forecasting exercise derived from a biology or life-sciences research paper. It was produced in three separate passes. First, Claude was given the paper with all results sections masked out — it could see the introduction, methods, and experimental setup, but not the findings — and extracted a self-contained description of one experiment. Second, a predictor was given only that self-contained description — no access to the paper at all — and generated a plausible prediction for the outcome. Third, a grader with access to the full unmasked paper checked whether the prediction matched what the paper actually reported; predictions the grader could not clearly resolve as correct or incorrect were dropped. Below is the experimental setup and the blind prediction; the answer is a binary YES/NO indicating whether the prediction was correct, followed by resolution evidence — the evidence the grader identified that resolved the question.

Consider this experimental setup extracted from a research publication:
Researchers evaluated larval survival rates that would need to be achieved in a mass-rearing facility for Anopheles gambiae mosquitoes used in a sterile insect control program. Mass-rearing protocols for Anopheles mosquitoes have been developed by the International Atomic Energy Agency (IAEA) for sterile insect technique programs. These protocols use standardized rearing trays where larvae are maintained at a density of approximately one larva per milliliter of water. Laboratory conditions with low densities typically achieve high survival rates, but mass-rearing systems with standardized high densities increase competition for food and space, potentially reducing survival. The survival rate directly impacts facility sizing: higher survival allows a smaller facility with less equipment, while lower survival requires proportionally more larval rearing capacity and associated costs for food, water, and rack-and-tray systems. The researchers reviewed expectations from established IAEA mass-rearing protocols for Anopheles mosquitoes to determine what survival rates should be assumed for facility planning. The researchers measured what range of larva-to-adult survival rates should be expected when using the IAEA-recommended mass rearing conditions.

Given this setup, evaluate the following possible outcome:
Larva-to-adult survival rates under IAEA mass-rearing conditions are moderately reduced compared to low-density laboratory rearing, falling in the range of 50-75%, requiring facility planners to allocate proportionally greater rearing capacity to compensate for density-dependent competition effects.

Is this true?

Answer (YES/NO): YES